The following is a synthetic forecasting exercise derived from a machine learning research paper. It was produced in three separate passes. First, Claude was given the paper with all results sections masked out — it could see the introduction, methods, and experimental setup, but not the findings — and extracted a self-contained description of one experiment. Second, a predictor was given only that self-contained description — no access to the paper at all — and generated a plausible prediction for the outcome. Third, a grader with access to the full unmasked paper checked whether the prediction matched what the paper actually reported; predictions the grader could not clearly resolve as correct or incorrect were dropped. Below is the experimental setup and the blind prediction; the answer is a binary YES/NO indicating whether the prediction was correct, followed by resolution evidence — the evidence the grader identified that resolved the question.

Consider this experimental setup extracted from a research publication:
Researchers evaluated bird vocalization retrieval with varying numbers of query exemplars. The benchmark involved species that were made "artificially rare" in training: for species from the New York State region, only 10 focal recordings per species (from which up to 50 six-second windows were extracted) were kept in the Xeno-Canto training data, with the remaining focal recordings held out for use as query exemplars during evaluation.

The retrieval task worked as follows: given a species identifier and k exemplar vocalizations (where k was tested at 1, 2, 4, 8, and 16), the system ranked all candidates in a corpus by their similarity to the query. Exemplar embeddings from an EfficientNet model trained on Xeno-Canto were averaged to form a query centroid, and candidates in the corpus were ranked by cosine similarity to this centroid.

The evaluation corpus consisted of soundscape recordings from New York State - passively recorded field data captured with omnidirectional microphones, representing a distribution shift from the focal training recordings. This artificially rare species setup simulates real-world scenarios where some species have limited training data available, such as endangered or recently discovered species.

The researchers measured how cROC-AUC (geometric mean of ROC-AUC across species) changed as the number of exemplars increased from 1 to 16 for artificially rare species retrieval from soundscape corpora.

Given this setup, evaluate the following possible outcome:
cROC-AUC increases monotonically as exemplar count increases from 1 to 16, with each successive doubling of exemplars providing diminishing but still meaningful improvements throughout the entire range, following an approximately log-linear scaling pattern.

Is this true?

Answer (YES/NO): NO